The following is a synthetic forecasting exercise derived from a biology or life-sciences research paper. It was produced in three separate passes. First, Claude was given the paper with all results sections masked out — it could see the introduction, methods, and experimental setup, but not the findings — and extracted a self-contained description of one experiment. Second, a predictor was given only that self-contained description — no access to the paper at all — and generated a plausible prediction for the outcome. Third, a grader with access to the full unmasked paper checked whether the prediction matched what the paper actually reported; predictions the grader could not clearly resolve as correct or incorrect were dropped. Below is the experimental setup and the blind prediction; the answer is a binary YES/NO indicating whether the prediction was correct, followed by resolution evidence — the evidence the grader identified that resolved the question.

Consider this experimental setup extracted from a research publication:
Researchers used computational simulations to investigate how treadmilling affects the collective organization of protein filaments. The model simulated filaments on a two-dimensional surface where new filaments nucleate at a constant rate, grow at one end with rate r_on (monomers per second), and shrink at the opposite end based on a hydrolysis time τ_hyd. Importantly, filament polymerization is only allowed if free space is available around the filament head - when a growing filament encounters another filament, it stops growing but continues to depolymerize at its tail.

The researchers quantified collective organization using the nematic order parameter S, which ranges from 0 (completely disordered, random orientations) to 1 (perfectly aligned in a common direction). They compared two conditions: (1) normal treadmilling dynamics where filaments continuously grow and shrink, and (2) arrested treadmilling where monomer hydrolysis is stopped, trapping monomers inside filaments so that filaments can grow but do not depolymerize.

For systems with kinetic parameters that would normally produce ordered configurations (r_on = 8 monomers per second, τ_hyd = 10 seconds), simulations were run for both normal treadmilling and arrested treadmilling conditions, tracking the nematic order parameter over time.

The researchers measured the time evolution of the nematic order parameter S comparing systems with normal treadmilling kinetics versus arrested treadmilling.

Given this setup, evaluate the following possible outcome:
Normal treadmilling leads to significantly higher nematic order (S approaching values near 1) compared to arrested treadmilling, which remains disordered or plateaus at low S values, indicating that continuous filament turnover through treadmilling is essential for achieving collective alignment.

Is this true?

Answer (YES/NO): YES